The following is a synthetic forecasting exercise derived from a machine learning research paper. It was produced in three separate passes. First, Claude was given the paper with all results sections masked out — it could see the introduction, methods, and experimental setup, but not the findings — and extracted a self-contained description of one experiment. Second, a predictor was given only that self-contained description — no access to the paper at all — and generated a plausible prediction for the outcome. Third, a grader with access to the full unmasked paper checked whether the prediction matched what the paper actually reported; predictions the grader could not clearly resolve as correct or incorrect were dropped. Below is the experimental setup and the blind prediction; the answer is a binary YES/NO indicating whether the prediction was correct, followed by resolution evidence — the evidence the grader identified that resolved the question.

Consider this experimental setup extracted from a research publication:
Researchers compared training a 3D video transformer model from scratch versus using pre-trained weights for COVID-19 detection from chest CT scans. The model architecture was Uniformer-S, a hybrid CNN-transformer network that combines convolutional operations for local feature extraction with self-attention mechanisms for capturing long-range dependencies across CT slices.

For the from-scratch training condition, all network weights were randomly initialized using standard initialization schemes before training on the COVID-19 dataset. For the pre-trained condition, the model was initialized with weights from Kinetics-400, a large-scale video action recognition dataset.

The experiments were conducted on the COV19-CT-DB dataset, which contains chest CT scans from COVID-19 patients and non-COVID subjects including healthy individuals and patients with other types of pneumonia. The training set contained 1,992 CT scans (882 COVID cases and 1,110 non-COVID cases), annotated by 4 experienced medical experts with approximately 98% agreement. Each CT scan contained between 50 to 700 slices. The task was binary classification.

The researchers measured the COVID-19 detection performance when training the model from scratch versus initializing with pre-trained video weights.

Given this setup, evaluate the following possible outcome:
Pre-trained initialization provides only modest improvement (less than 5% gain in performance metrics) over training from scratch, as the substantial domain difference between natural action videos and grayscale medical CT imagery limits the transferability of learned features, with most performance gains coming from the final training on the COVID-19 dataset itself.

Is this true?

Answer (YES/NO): NO